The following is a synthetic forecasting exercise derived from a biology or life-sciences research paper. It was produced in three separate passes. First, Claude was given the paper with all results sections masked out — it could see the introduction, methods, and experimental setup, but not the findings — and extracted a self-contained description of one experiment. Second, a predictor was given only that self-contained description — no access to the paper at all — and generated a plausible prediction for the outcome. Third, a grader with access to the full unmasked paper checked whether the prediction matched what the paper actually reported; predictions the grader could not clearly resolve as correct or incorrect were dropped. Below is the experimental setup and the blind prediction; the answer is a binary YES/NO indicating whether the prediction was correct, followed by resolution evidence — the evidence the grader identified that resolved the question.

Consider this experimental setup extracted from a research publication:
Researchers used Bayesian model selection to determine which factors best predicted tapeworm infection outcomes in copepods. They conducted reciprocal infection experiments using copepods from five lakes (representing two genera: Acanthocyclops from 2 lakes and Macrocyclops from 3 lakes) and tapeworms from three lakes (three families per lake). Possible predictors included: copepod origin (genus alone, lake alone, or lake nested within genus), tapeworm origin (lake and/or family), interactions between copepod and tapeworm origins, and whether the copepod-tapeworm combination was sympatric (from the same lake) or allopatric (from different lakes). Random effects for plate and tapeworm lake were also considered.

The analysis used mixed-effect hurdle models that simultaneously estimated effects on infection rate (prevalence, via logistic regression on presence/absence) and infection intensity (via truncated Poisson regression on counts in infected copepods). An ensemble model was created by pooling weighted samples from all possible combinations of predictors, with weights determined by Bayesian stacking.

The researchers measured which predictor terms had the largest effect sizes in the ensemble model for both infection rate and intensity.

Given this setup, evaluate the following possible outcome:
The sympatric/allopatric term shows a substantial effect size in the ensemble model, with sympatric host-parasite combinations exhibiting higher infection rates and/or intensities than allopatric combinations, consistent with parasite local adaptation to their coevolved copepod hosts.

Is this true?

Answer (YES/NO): NO